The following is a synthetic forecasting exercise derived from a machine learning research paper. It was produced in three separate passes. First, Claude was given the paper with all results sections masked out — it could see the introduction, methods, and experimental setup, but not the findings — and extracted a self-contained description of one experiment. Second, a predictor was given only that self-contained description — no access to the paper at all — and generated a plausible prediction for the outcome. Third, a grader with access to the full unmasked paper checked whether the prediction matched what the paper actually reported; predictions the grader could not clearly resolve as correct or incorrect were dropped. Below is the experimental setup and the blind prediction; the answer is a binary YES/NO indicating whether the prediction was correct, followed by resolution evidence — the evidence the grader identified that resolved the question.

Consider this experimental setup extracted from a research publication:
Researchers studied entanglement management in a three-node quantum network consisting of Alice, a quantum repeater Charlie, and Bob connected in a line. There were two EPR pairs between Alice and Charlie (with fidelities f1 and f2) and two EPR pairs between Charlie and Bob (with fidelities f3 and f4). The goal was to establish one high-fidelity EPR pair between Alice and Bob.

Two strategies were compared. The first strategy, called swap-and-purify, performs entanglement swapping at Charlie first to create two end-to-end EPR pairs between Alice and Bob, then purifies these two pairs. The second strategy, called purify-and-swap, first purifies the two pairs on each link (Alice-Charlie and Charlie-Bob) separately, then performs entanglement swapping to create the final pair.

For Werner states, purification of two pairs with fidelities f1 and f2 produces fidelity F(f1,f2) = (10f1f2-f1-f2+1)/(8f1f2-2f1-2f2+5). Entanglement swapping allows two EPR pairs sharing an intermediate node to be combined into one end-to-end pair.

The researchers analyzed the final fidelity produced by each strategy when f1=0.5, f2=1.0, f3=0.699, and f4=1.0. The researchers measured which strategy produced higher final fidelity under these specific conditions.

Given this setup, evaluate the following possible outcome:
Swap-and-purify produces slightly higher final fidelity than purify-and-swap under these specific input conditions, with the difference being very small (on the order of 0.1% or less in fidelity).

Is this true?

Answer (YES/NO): YES